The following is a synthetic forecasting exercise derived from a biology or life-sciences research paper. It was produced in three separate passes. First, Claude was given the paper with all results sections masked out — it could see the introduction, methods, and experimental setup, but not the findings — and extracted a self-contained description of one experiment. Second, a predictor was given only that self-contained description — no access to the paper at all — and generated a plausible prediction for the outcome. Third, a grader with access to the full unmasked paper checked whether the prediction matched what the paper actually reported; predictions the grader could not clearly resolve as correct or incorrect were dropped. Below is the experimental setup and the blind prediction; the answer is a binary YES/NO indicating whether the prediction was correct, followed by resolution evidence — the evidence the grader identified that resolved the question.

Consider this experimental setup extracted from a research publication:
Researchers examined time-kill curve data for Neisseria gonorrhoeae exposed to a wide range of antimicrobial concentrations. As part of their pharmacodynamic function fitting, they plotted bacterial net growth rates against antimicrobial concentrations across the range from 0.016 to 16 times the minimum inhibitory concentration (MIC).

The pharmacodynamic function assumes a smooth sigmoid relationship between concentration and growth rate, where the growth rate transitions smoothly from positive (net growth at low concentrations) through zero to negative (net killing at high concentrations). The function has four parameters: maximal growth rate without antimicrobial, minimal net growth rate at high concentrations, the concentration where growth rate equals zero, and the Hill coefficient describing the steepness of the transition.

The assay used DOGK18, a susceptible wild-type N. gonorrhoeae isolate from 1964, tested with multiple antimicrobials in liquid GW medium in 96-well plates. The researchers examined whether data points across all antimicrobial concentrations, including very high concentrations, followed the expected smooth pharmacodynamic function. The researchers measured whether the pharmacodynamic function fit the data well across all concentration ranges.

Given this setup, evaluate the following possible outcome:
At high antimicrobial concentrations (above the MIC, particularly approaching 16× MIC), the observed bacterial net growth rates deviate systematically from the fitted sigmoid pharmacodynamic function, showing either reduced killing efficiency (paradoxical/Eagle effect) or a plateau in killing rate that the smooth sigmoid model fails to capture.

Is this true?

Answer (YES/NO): NO